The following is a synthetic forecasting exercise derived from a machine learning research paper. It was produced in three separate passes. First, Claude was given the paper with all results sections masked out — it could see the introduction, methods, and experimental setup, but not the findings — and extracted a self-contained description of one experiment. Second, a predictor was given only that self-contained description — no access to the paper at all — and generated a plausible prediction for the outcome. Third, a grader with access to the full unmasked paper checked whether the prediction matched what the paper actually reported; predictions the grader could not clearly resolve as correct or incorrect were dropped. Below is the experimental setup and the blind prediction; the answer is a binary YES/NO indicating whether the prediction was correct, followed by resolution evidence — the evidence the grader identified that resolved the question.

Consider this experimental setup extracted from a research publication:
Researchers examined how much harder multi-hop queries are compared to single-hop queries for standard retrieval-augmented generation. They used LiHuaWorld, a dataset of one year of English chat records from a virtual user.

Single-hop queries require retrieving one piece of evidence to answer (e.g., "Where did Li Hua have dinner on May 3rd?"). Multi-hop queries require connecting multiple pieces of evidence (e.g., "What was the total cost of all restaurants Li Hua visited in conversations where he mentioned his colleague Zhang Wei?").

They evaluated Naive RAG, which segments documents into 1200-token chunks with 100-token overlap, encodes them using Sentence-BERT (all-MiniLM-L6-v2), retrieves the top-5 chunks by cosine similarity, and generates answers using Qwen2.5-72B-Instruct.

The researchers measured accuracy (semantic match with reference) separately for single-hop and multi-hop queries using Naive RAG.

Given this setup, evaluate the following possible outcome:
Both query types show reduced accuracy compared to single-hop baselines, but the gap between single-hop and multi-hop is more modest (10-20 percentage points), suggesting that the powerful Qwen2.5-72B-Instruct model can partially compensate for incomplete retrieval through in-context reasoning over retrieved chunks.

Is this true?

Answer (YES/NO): NO